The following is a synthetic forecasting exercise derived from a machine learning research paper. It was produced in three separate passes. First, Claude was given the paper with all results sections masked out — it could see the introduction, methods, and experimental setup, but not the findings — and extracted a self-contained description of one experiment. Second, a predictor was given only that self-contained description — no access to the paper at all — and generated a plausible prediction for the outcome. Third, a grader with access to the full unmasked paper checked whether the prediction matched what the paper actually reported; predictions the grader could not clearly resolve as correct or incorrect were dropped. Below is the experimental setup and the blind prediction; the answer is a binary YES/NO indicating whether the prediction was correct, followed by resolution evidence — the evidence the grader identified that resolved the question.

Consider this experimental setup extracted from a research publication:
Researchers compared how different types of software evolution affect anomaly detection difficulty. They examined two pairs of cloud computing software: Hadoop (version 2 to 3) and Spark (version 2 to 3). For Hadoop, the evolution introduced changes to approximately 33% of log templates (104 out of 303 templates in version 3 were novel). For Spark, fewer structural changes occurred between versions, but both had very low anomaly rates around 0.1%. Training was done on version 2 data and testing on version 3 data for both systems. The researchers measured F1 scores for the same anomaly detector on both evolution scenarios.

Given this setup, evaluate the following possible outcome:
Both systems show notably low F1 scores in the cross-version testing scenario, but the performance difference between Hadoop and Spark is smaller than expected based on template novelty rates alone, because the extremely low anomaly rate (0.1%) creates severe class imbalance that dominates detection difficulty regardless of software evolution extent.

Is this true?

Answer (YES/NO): NO